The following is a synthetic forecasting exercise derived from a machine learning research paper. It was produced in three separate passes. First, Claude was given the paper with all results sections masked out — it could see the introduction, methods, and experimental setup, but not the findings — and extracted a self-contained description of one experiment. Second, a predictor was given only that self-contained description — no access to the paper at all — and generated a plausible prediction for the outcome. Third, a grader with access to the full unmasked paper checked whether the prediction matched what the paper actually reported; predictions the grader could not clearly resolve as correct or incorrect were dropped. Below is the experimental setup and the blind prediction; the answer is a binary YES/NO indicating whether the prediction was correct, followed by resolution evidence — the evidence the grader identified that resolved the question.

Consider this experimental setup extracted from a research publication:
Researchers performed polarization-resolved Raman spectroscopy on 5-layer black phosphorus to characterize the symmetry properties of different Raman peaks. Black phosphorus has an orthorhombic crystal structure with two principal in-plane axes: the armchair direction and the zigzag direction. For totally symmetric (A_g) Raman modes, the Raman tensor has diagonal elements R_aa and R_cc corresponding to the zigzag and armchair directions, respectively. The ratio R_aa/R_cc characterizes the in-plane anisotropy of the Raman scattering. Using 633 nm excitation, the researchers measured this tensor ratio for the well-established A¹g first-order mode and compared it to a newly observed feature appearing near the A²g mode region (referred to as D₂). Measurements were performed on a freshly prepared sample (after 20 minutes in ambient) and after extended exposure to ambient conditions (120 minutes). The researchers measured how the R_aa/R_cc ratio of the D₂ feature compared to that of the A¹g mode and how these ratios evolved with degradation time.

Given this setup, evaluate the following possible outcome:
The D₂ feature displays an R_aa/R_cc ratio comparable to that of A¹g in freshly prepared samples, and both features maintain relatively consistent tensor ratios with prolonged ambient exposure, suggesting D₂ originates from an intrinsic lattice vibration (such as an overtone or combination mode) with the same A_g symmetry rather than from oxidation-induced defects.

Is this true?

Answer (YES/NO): NO